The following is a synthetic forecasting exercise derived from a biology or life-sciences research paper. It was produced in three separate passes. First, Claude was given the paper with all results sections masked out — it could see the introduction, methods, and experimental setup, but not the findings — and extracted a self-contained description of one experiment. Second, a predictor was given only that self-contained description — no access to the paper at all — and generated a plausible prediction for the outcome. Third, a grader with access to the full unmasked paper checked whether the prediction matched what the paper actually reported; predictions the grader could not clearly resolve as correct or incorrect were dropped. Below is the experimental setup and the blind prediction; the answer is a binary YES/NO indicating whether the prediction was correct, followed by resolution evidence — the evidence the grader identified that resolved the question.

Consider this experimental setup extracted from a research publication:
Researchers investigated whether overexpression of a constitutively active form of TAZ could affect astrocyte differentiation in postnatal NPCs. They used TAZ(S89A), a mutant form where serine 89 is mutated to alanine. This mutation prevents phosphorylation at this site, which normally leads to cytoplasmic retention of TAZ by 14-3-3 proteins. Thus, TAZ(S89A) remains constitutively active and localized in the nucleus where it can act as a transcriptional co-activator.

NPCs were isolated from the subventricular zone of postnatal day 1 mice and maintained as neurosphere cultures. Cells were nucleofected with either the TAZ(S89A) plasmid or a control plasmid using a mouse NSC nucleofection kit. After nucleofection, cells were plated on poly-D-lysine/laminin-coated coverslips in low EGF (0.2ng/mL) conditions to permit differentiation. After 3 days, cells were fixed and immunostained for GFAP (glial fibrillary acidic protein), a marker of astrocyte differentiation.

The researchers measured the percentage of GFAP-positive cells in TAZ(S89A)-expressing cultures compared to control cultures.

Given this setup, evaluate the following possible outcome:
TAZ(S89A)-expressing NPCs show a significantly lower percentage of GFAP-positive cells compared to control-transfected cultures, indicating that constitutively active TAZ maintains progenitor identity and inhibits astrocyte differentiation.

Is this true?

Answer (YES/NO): NO